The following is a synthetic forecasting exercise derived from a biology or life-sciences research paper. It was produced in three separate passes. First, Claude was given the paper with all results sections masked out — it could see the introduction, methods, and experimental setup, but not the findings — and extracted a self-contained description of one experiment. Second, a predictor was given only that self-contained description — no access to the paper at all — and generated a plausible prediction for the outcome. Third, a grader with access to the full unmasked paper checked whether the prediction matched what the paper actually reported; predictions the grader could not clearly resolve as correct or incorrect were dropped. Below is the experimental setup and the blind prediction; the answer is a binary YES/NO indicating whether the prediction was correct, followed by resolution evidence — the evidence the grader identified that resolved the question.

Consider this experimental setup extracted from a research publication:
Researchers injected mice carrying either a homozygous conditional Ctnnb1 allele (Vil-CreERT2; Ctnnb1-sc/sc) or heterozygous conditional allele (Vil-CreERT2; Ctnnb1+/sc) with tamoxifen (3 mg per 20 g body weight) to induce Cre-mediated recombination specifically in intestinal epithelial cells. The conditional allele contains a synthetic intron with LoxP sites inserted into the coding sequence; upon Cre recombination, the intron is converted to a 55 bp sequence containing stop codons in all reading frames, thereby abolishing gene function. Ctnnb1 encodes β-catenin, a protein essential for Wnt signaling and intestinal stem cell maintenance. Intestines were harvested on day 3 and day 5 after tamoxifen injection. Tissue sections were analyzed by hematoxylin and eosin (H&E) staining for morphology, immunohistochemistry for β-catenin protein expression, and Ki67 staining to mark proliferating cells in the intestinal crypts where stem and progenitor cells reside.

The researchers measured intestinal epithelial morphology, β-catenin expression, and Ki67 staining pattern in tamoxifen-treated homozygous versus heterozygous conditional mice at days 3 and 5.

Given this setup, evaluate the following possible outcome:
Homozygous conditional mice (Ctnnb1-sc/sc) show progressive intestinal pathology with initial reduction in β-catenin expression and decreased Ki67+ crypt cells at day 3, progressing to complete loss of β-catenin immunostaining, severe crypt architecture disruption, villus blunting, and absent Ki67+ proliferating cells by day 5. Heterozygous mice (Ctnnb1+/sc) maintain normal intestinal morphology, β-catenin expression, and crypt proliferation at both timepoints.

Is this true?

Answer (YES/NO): NO